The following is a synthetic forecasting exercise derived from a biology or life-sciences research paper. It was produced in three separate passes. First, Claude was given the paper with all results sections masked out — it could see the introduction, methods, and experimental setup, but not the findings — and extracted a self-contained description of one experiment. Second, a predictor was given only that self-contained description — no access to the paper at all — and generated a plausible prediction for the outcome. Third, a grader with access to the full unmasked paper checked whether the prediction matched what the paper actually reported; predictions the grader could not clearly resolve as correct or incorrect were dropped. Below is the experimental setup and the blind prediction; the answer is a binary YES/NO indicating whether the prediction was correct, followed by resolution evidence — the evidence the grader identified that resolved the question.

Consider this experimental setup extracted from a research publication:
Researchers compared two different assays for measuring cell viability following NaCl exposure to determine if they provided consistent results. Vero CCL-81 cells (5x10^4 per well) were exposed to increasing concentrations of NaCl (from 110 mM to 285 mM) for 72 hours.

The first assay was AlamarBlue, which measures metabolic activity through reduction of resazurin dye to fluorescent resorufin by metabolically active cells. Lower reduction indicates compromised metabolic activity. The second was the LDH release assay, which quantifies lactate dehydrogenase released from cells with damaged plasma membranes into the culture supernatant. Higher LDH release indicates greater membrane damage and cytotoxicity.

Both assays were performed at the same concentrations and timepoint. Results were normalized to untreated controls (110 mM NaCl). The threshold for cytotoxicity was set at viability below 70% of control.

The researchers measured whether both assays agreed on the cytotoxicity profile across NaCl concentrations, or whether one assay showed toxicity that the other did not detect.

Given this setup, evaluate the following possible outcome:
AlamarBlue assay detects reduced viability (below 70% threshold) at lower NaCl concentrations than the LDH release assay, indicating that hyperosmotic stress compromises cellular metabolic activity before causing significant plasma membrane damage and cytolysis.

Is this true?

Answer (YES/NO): NO